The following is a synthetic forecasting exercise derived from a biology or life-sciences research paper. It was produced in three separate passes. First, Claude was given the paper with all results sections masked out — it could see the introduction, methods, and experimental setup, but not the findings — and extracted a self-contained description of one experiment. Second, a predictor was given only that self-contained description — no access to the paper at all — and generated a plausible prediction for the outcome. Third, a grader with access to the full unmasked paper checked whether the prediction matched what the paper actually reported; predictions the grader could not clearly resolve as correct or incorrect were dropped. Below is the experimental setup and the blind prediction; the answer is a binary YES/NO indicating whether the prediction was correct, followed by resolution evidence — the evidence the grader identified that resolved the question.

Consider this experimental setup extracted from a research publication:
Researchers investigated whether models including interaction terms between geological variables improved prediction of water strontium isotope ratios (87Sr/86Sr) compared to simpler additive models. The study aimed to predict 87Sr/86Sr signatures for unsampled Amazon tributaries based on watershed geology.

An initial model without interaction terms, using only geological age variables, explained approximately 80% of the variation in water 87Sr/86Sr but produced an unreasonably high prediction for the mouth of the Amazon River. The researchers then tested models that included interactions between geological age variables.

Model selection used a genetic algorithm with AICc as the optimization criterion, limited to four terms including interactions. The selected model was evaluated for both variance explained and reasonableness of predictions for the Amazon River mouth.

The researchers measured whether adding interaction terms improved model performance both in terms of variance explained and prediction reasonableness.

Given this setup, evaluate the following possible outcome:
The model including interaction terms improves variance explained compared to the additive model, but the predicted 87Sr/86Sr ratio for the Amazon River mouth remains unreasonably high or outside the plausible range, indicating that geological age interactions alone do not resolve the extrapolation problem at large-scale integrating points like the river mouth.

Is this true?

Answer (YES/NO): NO